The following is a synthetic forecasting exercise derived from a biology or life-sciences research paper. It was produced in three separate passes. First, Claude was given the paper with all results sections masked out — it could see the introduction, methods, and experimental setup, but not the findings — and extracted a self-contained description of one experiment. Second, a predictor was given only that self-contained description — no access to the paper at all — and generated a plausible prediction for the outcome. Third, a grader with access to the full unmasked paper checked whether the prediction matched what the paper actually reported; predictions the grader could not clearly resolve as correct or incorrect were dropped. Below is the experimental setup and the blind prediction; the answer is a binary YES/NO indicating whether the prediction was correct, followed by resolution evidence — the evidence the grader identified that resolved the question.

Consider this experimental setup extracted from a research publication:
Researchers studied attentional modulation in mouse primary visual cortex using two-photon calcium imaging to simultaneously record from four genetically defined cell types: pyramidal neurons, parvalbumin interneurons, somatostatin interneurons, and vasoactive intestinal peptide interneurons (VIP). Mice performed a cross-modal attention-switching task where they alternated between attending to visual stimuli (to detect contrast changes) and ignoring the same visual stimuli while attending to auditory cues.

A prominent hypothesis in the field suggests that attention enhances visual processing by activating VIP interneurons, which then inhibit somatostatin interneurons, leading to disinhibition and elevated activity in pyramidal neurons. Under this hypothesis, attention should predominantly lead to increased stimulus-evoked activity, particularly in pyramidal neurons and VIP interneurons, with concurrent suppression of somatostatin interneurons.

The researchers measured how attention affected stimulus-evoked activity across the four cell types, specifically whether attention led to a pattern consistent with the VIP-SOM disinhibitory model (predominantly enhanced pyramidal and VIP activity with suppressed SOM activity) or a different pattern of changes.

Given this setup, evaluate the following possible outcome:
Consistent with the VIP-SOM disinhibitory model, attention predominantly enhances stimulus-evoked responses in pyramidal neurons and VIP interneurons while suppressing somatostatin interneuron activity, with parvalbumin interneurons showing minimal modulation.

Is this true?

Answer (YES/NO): NO